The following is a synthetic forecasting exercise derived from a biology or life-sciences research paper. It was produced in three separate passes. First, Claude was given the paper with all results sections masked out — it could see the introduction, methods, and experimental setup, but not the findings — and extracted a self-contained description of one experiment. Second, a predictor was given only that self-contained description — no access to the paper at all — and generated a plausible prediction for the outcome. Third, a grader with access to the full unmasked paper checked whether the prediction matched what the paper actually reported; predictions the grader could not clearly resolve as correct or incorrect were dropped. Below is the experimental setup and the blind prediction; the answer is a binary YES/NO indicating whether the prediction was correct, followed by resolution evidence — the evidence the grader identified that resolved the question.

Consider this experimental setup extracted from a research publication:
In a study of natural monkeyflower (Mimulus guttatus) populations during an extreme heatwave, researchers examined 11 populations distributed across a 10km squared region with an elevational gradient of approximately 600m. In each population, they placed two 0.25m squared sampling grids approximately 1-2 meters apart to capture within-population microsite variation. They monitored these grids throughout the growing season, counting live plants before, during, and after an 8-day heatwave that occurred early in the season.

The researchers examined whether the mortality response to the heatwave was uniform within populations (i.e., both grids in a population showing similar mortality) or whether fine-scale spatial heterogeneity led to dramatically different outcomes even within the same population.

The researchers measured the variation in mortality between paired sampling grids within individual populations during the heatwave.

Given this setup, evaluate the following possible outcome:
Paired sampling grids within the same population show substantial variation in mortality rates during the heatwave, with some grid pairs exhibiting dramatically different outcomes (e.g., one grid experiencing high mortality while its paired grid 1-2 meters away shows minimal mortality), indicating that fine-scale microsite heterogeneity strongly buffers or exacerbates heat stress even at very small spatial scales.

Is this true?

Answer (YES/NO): YES